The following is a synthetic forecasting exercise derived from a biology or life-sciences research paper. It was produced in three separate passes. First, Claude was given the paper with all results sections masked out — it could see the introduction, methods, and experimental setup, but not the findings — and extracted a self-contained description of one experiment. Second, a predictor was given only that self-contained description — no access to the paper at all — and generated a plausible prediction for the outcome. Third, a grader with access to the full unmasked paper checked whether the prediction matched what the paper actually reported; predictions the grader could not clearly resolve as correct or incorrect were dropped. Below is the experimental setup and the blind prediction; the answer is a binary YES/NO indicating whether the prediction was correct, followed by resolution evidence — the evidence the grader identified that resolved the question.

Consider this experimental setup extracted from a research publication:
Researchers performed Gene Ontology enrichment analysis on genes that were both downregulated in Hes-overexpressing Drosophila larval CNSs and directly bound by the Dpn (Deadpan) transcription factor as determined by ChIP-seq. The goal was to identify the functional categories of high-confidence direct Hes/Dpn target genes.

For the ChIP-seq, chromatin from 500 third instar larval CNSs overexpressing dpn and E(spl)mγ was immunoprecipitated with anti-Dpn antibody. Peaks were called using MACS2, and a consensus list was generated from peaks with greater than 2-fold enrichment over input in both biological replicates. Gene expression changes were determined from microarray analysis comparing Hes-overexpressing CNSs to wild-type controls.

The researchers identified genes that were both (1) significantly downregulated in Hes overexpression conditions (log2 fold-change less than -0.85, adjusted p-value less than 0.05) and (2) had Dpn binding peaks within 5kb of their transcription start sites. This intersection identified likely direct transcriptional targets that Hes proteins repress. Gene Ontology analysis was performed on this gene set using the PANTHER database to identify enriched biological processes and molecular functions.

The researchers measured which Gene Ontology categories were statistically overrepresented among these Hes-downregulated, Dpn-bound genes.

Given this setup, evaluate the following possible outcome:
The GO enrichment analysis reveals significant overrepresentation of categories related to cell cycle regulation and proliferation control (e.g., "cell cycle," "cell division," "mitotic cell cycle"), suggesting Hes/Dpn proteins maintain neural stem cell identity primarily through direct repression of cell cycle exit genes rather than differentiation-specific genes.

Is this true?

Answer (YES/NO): NO